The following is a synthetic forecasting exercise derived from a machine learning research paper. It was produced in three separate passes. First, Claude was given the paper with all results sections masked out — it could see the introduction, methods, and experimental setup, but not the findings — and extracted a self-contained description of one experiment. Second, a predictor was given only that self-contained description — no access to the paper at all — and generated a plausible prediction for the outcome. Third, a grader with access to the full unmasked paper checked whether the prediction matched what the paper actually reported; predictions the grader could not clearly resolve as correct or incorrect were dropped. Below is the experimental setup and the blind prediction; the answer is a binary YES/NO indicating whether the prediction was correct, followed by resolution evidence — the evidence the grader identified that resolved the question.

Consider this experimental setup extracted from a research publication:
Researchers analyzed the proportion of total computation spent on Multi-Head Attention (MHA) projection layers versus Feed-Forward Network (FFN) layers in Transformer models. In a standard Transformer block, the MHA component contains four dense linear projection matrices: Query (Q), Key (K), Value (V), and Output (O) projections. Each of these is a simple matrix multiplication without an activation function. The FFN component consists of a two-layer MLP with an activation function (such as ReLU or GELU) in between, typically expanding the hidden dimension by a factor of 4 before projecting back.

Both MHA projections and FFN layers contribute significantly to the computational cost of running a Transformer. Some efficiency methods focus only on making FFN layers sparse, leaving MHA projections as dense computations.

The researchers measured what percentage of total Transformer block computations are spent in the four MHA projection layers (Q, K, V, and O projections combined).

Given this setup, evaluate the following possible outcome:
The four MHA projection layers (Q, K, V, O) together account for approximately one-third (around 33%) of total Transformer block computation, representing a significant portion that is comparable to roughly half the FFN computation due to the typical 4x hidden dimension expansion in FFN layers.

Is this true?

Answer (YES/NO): YES